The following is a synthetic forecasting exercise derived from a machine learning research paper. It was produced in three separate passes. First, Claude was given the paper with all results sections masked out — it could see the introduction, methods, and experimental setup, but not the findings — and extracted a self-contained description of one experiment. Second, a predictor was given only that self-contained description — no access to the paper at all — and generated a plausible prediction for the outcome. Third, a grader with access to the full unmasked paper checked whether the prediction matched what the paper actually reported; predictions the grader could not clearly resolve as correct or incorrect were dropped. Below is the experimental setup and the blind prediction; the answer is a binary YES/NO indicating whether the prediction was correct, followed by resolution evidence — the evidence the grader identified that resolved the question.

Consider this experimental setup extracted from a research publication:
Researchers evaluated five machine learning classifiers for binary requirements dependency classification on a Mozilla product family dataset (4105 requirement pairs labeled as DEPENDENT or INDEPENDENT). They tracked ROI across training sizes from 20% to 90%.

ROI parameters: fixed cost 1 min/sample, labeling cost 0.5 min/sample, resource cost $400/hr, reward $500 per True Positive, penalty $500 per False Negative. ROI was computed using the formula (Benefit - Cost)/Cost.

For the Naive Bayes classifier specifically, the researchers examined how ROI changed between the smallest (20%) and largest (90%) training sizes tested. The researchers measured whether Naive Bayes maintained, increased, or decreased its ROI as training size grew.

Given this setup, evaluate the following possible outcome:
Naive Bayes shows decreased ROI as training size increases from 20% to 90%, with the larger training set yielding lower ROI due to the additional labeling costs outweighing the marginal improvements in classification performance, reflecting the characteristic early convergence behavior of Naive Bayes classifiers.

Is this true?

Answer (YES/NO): YES